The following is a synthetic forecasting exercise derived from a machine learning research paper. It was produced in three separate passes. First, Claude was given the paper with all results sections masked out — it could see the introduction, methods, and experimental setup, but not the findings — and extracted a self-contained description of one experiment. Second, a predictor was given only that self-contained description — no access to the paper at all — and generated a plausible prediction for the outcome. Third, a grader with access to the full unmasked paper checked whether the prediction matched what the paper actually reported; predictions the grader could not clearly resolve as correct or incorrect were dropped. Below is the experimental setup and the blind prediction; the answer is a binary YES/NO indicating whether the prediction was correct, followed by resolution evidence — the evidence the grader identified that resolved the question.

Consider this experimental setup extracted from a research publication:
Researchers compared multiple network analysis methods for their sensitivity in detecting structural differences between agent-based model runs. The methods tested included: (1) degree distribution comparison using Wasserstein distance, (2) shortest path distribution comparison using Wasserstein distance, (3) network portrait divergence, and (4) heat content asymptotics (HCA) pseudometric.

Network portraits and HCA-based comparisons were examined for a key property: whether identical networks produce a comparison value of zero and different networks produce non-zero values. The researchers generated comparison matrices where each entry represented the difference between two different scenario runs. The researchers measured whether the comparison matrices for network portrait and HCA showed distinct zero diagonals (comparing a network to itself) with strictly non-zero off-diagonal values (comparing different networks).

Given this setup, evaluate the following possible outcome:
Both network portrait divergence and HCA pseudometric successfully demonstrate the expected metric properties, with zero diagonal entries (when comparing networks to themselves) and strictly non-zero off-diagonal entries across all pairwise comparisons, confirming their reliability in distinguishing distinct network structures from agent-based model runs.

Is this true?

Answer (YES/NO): YES